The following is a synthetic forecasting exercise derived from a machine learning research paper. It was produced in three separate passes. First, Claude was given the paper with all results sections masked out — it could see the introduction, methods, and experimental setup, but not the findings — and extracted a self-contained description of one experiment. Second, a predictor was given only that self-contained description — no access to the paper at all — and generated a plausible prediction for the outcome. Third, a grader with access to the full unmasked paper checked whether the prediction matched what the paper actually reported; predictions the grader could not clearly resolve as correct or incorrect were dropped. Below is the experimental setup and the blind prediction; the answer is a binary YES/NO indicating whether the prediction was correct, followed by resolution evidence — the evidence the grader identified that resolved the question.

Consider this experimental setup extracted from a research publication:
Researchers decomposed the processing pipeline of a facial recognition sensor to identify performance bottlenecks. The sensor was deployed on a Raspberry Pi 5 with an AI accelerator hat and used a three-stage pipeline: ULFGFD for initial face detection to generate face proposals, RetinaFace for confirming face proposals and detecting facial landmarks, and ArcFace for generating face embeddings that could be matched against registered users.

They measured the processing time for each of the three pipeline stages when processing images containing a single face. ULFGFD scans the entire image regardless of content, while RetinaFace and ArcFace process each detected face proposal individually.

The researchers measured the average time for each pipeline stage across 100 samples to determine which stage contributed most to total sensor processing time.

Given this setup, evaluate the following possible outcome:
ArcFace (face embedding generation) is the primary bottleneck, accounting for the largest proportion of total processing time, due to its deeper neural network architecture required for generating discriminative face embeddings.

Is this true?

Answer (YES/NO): NO